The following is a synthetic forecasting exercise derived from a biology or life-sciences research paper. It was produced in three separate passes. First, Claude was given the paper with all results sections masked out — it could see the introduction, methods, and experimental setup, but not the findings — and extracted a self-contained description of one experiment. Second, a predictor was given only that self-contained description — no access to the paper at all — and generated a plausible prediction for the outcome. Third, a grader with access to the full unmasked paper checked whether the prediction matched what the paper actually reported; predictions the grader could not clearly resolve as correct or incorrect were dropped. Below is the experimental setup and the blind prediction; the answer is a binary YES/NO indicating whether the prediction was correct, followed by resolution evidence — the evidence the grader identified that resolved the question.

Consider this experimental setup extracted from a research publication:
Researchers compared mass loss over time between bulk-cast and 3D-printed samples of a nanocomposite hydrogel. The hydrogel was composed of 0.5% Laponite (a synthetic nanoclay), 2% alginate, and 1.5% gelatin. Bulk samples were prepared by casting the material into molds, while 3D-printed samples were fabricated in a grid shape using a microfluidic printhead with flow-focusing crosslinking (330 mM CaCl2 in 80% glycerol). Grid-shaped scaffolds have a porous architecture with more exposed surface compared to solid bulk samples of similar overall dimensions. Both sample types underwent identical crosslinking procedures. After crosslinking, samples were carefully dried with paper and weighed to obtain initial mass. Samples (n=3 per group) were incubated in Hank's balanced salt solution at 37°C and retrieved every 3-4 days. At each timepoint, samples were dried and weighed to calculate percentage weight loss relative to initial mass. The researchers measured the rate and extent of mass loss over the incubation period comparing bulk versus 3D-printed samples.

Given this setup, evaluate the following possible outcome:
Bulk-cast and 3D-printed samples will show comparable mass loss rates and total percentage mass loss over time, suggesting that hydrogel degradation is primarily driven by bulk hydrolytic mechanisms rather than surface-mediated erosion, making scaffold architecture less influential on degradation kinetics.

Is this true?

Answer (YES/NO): NO